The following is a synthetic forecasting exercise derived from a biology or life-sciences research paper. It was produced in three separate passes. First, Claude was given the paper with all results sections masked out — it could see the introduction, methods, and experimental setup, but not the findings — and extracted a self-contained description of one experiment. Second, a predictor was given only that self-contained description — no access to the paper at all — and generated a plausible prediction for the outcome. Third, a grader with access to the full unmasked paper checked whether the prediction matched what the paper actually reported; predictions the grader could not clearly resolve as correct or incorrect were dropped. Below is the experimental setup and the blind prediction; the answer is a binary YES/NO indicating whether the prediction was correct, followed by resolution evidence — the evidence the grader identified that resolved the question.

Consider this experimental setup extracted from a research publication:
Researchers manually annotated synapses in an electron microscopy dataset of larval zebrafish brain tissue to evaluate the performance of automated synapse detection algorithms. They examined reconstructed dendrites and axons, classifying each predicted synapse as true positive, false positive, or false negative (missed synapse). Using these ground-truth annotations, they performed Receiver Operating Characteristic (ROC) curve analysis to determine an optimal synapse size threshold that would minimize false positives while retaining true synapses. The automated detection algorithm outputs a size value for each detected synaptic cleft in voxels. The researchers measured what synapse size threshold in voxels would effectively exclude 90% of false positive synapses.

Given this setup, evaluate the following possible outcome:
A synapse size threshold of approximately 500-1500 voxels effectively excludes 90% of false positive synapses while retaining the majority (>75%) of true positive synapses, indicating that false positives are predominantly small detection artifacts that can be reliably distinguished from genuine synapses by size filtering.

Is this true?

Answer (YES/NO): NO